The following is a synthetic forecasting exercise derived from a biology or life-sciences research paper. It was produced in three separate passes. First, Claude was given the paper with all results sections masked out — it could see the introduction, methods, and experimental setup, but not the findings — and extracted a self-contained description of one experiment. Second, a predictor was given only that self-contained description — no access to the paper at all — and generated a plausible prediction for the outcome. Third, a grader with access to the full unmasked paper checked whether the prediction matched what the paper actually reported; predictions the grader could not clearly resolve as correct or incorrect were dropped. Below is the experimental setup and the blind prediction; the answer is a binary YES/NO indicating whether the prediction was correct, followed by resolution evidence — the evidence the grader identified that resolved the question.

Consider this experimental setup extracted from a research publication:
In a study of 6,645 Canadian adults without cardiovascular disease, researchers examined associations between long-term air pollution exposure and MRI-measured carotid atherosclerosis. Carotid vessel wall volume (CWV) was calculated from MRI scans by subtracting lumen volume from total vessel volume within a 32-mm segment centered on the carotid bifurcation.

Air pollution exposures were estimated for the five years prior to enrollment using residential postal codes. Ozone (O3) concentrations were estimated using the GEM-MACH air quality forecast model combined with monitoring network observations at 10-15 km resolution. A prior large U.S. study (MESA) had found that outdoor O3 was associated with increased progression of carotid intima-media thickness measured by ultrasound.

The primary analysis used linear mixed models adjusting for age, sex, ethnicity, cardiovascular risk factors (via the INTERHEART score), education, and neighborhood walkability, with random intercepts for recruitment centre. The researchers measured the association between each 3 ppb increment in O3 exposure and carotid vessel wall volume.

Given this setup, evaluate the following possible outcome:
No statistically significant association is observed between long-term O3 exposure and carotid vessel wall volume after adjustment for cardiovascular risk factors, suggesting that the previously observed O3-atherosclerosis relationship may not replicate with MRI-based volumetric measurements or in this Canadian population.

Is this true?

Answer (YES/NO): NO